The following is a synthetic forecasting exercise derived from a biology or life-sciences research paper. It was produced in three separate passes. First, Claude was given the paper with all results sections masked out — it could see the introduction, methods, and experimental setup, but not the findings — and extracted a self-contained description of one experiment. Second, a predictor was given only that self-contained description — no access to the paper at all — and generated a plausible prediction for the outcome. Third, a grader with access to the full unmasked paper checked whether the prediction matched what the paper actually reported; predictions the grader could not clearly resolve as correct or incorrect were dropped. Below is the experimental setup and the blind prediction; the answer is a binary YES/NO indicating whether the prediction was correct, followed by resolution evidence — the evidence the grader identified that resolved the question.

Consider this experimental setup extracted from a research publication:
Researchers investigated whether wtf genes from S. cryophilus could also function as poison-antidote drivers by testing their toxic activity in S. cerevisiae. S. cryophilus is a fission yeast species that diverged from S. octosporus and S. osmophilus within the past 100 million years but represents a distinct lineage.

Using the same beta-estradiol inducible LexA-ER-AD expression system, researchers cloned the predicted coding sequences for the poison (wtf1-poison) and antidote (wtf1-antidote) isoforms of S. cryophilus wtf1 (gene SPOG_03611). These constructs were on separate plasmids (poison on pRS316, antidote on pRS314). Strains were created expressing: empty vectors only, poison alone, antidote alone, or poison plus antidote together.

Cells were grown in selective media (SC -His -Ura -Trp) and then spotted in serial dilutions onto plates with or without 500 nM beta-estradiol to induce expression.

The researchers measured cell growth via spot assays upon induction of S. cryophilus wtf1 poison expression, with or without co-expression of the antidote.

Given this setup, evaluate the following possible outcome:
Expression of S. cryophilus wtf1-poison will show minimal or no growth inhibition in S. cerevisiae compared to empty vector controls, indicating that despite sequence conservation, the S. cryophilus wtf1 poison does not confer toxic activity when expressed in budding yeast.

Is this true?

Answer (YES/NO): NO